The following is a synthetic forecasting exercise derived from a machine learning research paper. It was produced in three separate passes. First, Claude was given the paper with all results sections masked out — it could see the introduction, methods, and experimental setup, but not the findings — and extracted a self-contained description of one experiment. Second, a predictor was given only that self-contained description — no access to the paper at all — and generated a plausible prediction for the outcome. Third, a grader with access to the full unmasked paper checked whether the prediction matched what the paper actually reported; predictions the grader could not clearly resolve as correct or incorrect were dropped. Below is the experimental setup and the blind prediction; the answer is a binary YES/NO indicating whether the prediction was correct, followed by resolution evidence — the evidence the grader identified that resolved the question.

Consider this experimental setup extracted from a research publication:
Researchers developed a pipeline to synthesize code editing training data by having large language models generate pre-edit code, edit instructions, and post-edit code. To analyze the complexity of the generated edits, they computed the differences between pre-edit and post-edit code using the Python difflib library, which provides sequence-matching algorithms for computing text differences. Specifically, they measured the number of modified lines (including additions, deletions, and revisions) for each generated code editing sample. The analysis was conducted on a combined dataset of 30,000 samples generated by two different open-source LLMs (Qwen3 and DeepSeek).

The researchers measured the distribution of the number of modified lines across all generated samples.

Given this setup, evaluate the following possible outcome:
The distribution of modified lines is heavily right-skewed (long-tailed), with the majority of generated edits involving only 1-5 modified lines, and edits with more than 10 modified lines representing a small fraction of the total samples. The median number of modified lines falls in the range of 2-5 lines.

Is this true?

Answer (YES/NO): NO